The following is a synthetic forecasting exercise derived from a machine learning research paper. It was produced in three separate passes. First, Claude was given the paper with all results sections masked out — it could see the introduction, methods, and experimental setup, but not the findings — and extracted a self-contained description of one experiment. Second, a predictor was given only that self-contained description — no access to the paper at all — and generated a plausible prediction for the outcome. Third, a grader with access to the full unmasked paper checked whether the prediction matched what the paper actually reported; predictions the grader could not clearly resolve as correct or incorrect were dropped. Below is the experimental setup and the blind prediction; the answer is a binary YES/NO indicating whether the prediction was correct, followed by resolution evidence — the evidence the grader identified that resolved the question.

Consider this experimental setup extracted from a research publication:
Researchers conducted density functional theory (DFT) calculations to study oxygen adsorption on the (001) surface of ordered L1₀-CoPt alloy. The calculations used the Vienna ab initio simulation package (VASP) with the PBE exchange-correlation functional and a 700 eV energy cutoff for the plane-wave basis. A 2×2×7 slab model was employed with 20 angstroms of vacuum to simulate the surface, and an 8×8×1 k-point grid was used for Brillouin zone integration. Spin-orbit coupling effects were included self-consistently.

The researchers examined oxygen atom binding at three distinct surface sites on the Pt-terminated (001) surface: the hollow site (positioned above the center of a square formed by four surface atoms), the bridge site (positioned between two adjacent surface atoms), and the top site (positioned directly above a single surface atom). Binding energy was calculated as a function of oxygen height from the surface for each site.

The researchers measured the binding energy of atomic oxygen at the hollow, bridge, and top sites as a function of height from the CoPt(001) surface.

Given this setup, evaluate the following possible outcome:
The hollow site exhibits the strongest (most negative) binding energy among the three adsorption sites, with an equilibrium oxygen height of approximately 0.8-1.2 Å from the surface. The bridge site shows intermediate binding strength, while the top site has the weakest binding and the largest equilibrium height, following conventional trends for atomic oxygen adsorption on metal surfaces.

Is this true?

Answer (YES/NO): YES